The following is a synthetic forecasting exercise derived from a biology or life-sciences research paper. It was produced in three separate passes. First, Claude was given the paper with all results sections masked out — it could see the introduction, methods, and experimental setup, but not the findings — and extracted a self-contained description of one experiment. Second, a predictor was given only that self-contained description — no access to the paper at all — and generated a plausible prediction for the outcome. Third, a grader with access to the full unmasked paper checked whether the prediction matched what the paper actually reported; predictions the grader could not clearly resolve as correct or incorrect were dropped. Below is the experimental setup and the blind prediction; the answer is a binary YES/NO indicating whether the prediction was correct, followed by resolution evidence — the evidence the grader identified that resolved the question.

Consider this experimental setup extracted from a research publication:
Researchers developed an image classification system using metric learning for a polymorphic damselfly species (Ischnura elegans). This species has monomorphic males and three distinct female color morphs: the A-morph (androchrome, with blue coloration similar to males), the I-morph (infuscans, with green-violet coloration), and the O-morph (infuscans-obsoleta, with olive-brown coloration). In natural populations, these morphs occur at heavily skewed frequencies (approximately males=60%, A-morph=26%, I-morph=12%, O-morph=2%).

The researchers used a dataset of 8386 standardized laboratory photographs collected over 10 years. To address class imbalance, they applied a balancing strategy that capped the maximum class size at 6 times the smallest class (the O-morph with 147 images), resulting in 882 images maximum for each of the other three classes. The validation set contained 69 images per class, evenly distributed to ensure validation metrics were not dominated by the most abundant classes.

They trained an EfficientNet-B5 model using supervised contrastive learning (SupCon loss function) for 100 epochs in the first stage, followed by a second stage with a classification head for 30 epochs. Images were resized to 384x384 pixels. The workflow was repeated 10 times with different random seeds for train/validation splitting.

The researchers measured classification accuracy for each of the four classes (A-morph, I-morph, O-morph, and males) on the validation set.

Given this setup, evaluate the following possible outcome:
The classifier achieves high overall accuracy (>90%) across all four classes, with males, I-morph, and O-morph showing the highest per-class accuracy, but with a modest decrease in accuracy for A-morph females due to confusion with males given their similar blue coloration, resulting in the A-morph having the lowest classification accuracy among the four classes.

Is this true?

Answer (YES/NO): NO